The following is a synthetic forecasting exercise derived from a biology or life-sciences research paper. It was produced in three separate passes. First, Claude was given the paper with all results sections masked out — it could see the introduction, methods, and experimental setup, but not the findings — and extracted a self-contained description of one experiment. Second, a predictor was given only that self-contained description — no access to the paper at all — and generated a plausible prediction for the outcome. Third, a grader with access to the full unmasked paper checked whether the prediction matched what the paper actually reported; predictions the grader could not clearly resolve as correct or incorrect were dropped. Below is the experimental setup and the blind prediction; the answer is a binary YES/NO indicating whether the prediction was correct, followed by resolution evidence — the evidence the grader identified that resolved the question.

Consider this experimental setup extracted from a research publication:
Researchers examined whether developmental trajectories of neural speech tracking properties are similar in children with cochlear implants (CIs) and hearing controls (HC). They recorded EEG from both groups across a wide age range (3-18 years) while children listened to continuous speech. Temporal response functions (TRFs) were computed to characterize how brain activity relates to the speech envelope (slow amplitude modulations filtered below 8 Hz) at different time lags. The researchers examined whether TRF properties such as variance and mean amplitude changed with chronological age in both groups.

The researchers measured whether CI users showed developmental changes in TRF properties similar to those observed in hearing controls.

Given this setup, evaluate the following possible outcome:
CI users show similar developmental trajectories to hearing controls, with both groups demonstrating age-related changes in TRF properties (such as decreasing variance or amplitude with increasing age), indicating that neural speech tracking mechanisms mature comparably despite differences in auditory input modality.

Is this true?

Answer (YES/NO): YES